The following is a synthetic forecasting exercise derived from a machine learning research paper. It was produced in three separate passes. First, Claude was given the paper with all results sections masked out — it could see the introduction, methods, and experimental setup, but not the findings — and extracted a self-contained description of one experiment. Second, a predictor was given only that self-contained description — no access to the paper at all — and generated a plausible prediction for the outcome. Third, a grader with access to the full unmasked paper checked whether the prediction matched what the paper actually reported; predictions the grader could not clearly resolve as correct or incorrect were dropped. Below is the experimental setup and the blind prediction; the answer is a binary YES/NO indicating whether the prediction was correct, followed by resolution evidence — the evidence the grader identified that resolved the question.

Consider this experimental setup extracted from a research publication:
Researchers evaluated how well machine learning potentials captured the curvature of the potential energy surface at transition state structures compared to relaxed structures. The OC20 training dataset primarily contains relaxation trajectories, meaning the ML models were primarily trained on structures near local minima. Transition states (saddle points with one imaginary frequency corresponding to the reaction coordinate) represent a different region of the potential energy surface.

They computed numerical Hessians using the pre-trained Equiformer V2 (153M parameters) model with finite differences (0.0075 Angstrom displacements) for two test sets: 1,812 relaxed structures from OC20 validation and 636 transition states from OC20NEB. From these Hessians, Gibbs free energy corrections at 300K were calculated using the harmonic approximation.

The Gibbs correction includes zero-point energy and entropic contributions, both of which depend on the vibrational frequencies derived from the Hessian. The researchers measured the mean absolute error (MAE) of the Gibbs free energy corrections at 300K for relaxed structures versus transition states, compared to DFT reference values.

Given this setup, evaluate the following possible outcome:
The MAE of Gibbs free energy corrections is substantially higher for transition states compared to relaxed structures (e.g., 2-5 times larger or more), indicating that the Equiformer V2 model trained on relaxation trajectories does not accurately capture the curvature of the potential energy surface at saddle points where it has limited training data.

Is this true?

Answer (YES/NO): NO